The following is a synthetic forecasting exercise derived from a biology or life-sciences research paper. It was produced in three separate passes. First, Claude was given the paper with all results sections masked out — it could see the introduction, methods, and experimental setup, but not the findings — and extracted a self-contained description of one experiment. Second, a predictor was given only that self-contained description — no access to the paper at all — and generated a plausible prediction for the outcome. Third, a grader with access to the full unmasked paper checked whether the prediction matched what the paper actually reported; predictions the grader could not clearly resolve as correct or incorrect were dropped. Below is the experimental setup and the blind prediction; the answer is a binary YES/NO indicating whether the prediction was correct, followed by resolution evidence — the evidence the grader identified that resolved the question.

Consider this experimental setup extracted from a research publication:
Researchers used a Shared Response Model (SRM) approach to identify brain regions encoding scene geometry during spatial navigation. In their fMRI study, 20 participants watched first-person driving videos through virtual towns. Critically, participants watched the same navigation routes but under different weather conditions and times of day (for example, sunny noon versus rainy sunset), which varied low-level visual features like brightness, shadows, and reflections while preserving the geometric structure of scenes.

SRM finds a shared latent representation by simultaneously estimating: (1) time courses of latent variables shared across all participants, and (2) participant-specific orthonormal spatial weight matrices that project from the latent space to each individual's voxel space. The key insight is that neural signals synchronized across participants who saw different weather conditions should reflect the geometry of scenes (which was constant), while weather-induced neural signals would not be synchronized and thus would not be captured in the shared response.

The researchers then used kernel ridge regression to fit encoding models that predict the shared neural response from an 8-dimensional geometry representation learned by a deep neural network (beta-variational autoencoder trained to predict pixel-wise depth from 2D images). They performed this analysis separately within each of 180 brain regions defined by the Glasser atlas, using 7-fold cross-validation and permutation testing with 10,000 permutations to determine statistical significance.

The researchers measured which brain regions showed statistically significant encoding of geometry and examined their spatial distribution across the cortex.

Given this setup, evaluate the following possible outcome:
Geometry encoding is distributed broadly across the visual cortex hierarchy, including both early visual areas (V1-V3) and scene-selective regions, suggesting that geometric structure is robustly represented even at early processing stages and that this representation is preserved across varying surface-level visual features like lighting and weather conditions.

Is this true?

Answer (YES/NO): YES